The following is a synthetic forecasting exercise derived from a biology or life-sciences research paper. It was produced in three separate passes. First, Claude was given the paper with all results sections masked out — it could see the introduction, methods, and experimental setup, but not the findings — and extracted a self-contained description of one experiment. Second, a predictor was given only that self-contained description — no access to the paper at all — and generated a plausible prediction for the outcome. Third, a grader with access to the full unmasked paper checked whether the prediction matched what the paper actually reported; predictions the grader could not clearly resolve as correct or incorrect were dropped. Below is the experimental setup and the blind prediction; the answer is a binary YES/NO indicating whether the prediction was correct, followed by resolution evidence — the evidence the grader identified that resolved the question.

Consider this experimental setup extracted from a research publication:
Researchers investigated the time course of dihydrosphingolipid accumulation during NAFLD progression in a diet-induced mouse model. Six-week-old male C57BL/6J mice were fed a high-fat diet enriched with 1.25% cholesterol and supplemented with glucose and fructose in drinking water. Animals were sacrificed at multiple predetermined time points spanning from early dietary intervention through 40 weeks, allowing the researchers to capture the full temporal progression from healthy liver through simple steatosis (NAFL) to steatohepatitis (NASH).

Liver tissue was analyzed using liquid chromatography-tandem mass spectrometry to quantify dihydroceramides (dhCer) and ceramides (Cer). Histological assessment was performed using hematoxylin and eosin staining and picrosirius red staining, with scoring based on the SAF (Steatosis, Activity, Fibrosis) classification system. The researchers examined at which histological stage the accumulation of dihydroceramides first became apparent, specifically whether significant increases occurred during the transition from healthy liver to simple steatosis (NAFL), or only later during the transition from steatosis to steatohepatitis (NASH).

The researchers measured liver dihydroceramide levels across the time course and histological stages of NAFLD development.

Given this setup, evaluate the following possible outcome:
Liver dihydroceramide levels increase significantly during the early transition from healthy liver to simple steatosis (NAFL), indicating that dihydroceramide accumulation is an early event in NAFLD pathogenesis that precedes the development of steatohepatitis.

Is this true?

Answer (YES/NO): YES